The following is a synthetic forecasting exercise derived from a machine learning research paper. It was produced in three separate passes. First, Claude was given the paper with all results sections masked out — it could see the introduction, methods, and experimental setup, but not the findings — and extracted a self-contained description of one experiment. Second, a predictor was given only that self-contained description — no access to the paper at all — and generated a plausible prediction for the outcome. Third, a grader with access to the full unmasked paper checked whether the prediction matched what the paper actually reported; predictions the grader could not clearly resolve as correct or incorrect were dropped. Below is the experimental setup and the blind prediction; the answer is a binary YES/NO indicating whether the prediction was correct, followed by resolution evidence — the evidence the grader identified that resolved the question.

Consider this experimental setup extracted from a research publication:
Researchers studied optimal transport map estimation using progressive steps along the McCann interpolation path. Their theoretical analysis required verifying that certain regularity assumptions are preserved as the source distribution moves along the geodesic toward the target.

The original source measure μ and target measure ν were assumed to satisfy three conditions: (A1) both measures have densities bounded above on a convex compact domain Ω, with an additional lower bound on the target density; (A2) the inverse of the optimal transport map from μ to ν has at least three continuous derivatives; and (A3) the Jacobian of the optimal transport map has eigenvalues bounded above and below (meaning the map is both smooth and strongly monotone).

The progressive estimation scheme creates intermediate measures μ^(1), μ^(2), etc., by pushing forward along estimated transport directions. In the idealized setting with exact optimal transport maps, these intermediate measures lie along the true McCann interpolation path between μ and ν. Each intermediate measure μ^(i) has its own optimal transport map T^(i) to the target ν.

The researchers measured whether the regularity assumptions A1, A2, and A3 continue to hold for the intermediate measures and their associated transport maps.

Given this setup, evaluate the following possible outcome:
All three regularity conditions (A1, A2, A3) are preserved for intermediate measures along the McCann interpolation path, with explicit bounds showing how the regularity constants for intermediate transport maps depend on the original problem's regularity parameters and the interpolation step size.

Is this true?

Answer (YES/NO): YES